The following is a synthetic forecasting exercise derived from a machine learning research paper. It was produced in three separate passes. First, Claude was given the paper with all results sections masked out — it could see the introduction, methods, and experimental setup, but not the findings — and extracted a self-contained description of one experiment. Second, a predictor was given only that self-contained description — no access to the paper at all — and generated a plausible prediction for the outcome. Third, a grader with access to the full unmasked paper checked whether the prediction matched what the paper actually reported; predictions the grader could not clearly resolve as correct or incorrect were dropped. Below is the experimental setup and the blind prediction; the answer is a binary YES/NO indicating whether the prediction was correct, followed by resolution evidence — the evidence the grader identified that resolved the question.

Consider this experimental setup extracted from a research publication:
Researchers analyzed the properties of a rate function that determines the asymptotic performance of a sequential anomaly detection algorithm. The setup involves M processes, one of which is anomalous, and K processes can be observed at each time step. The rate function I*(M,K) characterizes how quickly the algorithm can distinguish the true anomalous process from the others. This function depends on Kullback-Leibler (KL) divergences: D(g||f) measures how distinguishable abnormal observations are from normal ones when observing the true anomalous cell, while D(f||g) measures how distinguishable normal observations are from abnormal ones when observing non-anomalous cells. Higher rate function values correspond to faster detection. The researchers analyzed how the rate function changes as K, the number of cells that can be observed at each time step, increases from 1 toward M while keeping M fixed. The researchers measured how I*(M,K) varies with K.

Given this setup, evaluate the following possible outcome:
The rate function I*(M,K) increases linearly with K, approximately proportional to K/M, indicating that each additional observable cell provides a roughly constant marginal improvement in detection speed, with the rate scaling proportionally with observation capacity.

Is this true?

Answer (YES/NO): NO